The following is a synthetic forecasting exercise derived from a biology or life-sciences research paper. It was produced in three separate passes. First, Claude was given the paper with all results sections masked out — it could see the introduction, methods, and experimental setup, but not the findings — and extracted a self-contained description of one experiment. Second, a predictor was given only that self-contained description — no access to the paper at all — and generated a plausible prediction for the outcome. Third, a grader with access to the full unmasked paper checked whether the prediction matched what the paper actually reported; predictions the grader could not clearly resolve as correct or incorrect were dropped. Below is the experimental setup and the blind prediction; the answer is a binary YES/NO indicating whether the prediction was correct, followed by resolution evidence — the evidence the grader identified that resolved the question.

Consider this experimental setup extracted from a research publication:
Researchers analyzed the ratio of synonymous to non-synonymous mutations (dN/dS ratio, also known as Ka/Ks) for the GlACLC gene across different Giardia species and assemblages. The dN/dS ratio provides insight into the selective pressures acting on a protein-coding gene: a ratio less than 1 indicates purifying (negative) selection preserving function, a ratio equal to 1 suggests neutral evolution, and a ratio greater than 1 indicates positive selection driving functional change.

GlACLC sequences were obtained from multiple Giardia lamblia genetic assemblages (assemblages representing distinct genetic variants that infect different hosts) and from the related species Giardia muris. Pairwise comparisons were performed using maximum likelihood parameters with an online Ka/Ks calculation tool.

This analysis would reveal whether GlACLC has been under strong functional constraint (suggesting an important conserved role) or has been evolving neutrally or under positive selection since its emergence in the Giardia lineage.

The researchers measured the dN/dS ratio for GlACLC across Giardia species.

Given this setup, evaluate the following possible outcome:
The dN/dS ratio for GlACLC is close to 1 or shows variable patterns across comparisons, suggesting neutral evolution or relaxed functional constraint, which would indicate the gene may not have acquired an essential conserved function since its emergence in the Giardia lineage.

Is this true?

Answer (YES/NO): NO